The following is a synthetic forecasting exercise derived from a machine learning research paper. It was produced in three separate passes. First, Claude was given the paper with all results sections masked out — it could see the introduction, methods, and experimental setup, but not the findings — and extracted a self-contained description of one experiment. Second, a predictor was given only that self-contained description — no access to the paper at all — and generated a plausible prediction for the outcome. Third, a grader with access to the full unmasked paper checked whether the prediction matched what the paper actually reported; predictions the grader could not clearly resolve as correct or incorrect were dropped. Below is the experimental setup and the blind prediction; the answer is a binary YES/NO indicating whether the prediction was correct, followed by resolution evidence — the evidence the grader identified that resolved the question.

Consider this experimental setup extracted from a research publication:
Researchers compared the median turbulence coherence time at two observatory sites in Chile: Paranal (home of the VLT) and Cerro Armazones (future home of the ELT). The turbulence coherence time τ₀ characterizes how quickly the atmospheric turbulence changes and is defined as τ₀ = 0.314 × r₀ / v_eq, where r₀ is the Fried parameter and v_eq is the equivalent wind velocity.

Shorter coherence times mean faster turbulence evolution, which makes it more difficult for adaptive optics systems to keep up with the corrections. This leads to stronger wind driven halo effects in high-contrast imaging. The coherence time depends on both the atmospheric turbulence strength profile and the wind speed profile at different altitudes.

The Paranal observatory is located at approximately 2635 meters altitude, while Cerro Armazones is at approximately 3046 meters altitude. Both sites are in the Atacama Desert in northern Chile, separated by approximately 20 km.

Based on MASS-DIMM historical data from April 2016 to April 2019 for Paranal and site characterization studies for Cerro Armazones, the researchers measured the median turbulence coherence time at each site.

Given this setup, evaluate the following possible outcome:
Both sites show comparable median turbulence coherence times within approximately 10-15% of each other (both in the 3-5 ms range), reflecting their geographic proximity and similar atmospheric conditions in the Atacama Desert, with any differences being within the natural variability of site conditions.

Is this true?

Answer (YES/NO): NO